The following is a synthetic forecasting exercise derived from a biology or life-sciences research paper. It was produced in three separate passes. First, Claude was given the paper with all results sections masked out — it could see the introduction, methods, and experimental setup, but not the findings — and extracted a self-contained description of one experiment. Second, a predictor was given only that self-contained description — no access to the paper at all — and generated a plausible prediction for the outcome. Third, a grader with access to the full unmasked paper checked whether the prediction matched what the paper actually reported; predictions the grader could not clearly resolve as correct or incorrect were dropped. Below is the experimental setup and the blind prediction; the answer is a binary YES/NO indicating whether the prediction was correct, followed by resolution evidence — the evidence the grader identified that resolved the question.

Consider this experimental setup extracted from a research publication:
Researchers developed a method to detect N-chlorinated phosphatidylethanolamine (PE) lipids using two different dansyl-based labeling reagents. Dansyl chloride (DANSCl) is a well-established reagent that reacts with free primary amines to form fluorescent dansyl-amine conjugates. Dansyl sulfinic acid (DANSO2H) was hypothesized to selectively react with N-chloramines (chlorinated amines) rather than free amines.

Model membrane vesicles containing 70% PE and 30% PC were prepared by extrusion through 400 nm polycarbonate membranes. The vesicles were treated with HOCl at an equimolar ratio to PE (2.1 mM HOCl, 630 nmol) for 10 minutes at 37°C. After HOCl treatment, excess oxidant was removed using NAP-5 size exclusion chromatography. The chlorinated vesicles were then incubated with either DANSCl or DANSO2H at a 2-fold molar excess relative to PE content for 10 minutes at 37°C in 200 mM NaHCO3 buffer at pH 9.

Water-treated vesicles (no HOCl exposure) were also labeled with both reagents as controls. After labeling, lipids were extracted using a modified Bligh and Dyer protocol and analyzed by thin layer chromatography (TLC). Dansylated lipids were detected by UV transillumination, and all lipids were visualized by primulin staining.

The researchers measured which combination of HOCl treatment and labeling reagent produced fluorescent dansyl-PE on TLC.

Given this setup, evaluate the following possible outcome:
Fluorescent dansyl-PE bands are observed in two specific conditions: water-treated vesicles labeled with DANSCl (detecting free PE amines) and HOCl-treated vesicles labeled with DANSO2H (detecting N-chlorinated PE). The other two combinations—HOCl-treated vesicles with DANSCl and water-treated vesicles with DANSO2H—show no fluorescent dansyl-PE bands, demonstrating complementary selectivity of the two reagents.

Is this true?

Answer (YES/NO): NO